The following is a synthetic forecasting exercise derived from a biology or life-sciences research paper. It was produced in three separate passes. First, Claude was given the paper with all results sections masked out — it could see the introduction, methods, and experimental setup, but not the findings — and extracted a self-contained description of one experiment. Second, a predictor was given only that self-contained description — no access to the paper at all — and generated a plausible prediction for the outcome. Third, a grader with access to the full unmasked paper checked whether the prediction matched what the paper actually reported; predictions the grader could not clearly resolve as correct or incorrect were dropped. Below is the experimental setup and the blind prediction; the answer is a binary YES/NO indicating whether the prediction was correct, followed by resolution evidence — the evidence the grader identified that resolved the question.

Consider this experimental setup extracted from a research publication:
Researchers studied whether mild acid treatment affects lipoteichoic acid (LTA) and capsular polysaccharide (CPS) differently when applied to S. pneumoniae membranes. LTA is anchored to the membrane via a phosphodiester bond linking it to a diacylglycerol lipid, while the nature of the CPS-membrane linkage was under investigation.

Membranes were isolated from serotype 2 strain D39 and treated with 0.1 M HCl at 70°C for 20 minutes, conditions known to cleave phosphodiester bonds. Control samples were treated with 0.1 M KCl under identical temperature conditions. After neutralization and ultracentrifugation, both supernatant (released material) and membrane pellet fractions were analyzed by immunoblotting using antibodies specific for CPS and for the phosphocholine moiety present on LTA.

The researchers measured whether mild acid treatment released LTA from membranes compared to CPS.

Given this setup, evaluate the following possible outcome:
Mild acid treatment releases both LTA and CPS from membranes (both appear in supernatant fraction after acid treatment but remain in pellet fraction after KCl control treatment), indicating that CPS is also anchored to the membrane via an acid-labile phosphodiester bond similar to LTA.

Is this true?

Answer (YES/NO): NO